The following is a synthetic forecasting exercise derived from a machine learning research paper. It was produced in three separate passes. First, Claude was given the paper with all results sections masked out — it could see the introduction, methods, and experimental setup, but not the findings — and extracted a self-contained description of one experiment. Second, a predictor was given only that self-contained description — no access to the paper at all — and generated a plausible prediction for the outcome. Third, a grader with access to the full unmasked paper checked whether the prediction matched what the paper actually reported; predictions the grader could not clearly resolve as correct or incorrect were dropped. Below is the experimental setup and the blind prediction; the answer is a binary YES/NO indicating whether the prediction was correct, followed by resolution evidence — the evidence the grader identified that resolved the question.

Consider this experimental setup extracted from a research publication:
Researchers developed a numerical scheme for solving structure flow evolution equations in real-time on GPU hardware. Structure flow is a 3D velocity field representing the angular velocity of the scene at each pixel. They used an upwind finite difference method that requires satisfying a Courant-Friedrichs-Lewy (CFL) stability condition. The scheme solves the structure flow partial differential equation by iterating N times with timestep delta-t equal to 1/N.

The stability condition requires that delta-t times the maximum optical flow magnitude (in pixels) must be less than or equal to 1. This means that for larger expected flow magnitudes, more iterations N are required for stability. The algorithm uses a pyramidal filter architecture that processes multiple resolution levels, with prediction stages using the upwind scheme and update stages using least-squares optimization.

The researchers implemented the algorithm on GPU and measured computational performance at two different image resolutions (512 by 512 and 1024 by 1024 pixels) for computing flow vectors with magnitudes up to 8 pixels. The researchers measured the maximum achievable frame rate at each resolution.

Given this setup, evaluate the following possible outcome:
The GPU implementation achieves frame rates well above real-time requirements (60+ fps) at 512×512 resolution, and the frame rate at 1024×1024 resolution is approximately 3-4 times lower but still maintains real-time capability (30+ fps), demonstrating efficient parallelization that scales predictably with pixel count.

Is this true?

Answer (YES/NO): YES